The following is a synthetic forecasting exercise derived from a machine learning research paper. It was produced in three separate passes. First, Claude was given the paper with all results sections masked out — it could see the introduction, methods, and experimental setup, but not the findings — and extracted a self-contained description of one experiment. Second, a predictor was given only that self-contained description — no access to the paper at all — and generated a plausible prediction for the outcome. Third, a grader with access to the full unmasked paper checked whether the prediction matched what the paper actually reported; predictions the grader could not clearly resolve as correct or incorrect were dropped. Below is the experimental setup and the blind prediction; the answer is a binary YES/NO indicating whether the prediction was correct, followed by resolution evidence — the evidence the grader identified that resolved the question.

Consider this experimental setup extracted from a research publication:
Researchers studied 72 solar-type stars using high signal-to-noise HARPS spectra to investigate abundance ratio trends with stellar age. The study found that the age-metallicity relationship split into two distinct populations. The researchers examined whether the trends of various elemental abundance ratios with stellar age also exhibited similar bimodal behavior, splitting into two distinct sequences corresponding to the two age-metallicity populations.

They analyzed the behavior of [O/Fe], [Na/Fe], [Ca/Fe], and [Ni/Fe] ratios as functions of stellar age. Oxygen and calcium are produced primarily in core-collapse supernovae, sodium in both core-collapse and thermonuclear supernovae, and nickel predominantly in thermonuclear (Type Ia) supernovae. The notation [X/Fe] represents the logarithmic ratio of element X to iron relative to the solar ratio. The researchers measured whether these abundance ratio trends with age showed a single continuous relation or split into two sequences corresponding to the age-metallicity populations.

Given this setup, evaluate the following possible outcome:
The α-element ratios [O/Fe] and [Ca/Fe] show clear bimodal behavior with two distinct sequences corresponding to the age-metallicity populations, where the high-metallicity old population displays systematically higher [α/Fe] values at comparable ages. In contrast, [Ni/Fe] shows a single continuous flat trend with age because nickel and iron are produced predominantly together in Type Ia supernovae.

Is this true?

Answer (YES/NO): NO